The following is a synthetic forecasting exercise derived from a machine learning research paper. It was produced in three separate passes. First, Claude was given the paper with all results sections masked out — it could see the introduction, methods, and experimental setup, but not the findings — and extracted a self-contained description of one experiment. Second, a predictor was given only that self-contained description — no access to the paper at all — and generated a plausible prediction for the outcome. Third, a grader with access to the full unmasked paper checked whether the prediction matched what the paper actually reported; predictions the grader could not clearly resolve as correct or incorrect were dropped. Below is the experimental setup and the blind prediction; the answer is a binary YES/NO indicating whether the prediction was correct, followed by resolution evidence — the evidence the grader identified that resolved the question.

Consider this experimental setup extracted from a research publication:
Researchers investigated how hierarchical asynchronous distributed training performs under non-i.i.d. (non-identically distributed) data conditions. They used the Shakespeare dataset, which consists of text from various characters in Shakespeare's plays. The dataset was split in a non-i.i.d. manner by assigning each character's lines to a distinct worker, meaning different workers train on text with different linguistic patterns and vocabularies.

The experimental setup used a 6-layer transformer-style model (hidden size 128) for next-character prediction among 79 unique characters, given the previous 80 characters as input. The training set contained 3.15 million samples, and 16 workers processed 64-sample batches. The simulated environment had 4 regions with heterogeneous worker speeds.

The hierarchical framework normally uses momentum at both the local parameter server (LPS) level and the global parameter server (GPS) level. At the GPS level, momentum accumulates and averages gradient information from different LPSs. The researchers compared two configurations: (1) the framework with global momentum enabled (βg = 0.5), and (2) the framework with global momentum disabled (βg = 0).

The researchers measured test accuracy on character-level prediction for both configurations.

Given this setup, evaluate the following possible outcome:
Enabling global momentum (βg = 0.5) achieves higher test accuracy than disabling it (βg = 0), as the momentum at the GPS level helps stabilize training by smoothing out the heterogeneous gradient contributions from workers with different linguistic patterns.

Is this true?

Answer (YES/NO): NO